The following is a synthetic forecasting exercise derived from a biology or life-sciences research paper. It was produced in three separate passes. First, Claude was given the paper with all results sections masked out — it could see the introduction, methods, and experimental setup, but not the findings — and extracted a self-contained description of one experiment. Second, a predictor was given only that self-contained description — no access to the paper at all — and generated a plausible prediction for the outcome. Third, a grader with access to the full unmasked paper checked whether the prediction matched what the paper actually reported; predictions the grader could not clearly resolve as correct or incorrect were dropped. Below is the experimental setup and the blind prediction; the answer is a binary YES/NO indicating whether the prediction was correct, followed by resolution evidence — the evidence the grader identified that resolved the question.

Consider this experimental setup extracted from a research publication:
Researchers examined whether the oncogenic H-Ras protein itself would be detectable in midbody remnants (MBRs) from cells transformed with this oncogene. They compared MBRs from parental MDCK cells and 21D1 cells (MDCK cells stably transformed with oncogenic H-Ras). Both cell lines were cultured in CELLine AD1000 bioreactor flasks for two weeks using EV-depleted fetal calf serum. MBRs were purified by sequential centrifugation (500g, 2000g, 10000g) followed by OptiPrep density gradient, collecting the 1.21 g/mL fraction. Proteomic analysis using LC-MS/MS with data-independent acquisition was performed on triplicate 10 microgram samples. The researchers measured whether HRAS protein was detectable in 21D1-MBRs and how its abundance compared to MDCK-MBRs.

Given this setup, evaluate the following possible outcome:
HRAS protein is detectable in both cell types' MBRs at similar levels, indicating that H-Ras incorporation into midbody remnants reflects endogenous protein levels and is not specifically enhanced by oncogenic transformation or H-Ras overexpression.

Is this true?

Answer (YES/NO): NO